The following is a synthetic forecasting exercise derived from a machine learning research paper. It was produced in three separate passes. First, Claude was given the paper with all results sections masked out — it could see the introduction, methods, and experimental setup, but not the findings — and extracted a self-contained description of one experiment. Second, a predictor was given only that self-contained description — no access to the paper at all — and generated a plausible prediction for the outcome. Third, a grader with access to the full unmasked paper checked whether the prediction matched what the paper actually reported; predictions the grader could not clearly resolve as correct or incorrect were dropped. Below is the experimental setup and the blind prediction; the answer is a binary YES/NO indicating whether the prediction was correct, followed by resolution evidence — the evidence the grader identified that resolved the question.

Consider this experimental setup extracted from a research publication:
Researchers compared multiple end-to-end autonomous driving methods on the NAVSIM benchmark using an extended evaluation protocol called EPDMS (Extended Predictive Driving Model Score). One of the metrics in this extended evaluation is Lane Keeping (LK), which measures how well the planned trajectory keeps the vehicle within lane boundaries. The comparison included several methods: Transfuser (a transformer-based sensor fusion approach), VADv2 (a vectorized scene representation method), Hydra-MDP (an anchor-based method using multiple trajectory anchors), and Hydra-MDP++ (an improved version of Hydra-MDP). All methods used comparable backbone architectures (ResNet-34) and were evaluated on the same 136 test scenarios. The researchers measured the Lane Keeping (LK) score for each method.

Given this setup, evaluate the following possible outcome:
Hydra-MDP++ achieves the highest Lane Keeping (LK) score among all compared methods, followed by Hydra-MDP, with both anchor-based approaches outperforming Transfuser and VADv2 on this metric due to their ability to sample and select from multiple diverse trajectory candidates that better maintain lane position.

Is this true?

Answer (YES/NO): NO